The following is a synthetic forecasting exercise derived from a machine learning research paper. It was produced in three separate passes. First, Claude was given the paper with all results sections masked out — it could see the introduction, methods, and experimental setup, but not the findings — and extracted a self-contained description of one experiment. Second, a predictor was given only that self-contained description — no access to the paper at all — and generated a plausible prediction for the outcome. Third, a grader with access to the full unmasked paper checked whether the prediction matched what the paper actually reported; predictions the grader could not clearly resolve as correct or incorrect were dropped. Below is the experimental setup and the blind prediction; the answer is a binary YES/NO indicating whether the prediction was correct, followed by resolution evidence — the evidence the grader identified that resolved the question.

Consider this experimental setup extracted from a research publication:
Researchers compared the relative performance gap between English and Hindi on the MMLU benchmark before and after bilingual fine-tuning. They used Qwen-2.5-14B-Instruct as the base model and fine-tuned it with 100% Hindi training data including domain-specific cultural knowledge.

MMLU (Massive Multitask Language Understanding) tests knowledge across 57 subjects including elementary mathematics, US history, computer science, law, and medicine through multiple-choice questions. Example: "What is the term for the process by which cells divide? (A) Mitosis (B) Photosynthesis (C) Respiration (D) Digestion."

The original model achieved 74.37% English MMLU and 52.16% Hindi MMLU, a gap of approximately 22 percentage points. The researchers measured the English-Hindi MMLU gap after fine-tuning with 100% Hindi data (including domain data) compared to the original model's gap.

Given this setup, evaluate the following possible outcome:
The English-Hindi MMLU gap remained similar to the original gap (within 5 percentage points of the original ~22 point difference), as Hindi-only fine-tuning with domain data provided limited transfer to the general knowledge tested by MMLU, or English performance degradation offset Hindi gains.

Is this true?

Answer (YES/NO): YES